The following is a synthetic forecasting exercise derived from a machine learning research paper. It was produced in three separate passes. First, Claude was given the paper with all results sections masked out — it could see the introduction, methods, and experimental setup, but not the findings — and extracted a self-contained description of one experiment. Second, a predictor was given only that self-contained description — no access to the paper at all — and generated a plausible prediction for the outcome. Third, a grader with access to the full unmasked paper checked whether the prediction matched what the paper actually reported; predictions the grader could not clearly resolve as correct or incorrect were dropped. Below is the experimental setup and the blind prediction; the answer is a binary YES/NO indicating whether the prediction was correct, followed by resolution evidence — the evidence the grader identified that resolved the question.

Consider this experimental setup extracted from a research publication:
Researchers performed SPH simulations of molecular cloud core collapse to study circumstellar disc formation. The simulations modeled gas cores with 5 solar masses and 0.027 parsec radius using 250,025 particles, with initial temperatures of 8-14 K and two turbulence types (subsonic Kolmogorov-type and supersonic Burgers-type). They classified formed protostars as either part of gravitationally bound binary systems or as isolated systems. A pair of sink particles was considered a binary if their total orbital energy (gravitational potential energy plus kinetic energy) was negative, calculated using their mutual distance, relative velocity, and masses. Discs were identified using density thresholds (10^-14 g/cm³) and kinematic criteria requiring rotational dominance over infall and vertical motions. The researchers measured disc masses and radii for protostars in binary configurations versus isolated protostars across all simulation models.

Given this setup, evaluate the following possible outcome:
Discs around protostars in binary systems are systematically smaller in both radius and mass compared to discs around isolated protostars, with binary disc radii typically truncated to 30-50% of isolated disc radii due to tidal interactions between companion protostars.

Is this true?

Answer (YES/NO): NO